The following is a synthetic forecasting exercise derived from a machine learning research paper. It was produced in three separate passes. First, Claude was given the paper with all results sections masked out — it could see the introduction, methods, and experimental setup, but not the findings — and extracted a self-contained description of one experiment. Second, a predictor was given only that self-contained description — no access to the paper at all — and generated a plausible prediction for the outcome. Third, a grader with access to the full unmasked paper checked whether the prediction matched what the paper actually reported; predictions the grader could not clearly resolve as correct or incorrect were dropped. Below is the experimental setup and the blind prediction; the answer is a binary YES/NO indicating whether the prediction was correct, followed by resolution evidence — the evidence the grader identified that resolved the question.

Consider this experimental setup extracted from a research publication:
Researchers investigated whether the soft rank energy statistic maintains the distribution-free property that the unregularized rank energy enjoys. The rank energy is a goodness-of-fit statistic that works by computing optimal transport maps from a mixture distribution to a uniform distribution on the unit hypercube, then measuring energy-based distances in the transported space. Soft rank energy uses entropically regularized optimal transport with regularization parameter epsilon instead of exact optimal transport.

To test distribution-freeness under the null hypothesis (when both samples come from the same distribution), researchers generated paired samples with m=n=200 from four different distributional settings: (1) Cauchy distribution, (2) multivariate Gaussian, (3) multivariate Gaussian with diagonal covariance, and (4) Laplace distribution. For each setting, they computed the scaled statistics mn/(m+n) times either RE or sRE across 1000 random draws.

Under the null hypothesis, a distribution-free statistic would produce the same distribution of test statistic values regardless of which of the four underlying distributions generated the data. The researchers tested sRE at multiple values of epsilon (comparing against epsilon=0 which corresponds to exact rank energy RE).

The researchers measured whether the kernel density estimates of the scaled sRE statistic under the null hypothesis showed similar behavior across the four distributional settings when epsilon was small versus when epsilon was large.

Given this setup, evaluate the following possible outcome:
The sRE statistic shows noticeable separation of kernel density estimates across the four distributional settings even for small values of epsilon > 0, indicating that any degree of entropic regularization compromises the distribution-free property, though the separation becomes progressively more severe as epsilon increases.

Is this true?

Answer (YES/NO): NO